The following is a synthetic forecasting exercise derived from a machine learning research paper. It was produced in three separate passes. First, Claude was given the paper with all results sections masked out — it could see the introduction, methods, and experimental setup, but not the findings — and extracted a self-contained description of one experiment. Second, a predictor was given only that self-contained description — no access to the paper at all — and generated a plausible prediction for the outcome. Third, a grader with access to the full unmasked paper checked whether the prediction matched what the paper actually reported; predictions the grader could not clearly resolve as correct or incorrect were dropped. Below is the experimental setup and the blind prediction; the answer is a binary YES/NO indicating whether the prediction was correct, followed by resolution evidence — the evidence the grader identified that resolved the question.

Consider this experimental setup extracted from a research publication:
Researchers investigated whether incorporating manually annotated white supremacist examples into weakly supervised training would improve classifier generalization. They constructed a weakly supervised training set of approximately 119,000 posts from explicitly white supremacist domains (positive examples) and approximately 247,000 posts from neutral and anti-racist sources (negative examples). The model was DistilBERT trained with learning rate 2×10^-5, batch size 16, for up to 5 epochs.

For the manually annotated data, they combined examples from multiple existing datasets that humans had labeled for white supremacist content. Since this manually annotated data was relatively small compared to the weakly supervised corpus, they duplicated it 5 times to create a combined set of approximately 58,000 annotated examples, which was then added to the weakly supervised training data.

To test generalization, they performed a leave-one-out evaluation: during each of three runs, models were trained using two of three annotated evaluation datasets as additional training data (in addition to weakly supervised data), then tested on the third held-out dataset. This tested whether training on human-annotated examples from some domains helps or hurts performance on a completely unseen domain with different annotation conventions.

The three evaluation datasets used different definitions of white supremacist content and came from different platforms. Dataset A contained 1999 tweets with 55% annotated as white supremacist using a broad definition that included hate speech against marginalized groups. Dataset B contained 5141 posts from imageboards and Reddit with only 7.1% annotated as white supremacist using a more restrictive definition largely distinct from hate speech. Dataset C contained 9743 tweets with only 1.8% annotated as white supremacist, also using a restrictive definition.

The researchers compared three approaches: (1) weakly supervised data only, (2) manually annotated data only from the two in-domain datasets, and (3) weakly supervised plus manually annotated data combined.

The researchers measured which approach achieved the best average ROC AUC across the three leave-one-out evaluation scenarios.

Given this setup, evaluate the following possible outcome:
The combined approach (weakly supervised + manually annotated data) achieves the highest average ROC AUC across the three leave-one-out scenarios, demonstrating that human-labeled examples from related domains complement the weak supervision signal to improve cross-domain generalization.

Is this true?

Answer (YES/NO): YES